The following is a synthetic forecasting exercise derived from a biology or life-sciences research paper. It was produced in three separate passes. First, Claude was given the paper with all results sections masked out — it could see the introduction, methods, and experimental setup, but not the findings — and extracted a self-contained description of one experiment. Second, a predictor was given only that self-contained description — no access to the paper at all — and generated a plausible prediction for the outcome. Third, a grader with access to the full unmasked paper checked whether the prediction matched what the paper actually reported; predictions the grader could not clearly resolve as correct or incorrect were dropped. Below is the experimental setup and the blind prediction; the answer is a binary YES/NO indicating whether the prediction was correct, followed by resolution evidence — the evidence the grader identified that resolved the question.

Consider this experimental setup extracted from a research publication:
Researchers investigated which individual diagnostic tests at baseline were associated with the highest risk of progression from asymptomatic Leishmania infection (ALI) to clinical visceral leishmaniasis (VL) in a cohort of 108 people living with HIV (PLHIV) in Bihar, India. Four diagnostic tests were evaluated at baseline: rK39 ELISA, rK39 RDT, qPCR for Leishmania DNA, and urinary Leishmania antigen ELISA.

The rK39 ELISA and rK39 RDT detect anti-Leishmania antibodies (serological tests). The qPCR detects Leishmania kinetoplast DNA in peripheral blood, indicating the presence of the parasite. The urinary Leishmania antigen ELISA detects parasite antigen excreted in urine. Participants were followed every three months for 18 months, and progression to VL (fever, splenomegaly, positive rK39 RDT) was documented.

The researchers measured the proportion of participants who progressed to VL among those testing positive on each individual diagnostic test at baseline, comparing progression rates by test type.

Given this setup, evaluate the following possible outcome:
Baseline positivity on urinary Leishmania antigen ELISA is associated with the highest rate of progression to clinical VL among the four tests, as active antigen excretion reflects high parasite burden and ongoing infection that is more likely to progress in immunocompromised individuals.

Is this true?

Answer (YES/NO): NO